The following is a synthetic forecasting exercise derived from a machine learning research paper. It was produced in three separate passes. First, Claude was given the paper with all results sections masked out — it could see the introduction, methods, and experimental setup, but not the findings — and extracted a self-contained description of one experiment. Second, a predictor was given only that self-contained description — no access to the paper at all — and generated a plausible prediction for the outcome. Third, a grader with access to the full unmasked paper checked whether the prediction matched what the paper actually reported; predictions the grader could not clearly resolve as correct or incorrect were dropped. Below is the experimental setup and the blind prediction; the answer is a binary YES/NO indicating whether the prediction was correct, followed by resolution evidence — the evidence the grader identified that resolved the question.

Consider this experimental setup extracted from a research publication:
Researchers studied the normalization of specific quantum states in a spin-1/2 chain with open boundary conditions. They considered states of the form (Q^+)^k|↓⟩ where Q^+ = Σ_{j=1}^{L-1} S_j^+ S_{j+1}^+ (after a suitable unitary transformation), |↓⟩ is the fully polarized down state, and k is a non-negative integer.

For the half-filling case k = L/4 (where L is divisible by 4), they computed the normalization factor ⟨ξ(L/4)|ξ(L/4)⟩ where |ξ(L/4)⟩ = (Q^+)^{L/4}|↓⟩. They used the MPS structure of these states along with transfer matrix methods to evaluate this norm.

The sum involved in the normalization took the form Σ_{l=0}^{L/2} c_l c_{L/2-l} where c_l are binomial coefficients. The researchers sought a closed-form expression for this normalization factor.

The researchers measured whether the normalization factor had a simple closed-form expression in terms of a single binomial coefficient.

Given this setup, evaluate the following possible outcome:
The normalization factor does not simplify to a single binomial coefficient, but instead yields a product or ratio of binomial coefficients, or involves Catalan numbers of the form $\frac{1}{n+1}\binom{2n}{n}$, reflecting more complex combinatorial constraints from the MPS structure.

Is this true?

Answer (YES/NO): NO